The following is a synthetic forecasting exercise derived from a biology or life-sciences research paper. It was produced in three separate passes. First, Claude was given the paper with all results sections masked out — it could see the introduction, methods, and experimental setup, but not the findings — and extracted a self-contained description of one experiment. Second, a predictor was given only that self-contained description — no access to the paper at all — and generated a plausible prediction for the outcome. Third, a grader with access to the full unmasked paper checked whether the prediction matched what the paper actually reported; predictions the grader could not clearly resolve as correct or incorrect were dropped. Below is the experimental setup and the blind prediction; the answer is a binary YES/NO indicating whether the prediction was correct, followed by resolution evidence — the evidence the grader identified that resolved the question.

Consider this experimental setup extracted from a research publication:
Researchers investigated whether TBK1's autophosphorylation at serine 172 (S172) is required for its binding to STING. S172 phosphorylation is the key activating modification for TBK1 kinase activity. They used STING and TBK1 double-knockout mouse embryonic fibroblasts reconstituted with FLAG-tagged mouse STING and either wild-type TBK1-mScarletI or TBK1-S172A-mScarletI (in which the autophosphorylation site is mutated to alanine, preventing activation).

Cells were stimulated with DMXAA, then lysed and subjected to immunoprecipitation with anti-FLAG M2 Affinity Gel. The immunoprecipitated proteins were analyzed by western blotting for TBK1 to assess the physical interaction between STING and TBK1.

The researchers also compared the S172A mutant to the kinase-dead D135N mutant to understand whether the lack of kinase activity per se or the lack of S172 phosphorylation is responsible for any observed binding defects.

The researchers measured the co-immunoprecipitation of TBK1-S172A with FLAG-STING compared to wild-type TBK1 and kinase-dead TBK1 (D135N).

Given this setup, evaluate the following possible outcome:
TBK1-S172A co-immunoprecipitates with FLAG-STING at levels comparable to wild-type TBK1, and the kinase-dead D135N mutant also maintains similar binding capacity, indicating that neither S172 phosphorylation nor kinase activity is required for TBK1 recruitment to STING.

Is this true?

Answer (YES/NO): NO